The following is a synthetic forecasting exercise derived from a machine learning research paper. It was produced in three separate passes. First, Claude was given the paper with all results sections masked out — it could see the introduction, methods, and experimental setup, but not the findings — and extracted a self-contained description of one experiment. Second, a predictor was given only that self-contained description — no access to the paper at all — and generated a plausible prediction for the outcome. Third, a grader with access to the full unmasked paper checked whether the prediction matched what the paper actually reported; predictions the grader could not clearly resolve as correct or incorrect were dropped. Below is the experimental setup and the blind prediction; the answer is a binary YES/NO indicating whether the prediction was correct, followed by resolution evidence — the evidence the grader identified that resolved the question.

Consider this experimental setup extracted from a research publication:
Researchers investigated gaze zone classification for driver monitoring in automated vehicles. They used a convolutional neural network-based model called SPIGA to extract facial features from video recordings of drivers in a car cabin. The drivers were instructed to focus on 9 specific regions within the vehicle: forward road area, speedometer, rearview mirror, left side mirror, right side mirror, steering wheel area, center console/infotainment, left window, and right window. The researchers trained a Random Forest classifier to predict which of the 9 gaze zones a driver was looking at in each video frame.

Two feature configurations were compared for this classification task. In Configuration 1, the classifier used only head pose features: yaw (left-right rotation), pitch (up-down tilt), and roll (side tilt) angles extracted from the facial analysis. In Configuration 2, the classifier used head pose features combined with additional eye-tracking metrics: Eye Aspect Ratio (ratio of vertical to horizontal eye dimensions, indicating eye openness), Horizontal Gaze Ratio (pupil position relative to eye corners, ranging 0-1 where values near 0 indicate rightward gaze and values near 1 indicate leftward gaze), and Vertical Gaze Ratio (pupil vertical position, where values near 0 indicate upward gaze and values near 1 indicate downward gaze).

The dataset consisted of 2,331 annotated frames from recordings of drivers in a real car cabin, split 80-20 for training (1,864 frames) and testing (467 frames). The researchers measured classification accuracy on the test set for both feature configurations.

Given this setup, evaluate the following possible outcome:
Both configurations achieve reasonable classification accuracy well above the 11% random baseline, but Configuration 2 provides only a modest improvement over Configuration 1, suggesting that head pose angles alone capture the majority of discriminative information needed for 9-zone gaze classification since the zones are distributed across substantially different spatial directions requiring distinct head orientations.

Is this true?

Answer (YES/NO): NO